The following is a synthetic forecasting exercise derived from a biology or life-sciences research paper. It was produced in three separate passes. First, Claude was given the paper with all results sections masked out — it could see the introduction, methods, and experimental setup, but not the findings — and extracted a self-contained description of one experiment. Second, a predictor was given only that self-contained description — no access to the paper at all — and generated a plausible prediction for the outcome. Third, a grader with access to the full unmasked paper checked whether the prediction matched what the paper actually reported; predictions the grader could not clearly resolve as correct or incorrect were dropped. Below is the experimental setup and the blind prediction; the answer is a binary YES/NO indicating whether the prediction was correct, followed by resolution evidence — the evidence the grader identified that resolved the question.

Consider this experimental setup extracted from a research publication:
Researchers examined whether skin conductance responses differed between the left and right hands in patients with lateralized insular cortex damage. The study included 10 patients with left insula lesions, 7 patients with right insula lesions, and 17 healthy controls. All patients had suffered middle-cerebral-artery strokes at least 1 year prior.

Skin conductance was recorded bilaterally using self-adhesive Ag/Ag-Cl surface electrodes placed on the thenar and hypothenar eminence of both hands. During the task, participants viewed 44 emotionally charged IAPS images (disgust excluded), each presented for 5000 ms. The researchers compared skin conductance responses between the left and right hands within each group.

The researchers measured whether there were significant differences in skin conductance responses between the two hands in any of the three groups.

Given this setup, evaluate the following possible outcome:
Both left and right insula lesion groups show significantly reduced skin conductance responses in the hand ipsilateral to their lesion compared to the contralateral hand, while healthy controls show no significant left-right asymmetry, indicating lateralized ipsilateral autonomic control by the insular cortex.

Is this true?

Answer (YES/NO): NO